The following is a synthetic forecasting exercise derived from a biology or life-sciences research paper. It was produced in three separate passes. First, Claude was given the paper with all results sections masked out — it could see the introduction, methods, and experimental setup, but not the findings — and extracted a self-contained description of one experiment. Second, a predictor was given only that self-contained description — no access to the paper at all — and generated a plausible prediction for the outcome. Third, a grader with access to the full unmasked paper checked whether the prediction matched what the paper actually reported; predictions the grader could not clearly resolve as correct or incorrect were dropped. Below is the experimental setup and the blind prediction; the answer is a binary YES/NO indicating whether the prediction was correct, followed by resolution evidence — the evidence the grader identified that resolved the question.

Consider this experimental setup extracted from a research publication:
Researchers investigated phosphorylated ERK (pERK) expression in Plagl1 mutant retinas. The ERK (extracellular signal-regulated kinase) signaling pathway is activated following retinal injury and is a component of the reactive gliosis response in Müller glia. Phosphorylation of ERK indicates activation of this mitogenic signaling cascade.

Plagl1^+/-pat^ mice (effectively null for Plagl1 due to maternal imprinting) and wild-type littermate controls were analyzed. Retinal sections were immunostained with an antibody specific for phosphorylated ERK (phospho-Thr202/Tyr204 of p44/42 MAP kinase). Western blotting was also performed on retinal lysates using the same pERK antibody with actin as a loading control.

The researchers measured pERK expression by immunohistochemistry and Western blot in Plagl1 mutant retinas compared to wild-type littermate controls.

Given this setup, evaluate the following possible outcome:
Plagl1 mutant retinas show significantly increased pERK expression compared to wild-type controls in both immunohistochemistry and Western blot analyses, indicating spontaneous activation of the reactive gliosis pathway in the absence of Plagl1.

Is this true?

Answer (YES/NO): YES